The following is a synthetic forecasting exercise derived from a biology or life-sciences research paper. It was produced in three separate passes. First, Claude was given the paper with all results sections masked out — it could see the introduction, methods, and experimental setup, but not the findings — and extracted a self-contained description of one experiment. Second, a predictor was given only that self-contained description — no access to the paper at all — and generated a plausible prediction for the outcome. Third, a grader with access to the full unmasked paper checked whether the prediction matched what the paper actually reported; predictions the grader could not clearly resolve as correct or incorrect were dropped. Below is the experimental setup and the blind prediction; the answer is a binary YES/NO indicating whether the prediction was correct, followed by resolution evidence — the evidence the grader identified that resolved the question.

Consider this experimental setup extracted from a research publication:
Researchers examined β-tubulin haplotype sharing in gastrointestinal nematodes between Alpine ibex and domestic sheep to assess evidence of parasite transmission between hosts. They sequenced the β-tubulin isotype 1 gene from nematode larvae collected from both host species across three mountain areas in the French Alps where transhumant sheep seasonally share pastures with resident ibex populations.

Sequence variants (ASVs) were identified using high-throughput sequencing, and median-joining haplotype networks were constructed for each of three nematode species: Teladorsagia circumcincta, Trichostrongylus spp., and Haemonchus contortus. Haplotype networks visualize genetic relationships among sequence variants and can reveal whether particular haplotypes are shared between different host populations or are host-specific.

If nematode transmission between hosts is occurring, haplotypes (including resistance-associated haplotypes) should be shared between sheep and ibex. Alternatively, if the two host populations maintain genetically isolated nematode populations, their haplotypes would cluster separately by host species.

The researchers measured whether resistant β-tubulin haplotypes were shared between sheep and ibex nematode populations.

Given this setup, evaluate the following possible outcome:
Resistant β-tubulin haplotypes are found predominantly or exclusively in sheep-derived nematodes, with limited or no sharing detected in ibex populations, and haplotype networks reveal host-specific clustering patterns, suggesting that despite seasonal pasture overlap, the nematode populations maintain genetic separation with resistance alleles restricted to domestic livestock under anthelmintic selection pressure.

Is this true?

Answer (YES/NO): NO